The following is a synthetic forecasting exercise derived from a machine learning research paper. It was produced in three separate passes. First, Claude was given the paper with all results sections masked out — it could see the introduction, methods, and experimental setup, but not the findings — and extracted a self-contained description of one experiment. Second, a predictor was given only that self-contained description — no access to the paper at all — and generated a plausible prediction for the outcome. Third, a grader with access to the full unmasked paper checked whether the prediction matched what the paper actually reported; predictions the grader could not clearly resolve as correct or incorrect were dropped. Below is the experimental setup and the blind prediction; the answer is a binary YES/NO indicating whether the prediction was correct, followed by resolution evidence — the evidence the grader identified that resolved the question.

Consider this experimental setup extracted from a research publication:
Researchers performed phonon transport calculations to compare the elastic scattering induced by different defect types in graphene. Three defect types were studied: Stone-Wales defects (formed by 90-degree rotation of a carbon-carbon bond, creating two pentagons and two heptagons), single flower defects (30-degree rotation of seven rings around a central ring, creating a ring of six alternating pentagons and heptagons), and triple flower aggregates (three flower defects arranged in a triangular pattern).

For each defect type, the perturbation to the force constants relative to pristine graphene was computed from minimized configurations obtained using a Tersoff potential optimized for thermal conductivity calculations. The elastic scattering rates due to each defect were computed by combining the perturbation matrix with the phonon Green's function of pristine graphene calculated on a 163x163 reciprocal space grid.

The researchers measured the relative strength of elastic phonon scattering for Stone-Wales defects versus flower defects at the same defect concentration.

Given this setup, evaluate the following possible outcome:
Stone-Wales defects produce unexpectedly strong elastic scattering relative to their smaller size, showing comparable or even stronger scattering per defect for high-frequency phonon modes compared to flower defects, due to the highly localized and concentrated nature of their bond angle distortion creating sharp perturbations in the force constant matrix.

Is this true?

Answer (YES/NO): NO